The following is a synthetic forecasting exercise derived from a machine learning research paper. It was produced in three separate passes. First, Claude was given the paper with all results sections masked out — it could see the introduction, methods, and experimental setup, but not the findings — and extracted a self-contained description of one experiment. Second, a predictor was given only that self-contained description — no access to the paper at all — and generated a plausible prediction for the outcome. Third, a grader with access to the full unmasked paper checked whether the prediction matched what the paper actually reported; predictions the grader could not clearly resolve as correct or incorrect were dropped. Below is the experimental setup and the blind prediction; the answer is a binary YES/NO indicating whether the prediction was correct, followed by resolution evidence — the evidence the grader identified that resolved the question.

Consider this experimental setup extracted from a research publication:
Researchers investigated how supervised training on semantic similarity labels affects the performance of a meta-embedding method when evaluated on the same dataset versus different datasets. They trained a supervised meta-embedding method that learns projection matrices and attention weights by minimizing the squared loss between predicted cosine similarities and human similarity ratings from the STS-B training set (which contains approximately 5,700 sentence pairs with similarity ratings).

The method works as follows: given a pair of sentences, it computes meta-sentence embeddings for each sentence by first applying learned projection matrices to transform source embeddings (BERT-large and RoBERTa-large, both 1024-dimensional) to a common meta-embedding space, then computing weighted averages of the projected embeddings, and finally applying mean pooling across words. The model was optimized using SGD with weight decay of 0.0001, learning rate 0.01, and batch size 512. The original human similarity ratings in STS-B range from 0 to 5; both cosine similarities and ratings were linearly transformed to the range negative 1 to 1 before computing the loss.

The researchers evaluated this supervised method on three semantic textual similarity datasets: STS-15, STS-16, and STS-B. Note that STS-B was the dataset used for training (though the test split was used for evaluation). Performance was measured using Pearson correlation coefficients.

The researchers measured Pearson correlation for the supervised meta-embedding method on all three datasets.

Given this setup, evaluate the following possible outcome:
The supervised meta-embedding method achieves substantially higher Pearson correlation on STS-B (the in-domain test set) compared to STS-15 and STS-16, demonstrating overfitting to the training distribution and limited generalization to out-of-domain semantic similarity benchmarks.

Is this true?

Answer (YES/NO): NO